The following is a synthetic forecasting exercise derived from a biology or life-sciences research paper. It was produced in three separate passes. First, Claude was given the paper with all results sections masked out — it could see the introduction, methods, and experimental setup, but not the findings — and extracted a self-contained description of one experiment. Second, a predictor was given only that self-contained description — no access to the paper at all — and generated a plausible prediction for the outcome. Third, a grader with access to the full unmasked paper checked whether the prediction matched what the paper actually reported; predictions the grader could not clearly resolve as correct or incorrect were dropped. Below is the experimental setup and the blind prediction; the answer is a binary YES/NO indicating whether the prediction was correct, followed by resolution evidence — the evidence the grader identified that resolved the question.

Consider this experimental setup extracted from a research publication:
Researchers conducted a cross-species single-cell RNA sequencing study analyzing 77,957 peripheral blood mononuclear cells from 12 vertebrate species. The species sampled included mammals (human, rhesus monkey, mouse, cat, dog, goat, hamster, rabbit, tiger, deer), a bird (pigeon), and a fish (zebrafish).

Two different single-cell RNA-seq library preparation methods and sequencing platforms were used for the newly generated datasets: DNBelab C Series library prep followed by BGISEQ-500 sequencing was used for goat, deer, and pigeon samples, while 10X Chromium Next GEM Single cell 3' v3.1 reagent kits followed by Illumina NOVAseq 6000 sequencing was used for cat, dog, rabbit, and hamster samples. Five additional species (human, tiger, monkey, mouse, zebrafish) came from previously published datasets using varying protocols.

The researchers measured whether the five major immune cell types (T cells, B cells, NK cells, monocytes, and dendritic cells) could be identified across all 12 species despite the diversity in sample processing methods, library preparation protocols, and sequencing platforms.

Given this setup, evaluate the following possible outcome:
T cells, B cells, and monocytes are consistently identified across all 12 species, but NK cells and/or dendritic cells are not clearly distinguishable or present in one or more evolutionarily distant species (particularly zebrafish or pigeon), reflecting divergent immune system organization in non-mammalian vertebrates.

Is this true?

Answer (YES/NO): NO